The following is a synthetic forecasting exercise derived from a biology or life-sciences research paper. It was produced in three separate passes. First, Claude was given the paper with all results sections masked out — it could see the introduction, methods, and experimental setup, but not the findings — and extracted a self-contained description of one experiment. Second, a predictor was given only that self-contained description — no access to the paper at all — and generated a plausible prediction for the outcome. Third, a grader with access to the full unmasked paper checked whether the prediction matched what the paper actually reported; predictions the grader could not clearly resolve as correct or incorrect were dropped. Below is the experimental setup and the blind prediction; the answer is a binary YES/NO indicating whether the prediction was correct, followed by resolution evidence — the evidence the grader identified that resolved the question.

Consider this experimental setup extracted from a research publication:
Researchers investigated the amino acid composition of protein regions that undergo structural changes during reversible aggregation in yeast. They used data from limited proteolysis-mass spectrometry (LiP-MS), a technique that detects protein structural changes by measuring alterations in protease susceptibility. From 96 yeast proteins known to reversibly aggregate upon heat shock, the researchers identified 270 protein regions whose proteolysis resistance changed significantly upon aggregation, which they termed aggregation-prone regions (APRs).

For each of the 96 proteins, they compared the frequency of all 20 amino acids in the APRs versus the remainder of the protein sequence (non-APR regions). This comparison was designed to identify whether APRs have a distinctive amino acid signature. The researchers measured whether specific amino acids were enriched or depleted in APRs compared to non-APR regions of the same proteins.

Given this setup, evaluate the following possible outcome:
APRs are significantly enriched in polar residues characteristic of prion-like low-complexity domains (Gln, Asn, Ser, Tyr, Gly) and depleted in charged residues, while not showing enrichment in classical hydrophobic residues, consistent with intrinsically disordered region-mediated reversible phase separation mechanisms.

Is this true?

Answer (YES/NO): NO